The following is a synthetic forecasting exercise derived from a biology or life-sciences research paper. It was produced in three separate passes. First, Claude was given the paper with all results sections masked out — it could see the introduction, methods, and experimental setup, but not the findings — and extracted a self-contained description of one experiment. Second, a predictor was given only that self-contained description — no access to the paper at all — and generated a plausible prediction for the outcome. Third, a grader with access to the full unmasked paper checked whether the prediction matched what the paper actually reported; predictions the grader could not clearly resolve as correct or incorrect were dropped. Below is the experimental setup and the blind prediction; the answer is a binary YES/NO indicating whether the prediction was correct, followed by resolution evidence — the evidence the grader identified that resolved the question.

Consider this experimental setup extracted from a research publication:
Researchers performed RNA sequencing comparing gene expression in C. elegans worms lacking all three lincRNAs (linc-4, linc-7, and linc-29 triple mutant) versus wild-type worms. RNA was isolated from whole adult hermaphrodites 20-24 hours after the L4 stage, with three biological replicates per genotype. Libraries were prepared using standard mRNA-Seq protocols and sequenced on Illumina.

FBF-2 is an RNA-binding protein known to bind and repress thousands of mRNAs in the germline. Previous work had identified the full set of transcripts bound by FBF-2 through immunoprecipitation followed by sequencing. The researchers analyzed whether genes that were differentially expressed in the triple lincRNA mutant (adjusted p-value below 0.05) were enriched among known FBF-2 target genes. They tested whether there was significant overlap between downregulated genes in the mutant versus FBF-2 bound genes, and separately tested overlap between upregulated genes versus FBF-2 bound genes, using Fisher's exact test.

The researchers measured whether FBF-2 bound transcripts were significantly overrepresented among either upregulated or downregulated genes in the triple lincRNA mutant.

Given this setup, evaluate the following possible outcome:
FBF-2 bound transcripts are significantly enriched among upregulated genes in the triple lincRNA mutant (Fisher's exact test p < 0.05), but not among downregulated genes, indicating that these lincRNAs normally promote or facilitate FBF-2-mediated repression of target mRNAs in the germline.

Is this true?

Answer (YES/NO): NO